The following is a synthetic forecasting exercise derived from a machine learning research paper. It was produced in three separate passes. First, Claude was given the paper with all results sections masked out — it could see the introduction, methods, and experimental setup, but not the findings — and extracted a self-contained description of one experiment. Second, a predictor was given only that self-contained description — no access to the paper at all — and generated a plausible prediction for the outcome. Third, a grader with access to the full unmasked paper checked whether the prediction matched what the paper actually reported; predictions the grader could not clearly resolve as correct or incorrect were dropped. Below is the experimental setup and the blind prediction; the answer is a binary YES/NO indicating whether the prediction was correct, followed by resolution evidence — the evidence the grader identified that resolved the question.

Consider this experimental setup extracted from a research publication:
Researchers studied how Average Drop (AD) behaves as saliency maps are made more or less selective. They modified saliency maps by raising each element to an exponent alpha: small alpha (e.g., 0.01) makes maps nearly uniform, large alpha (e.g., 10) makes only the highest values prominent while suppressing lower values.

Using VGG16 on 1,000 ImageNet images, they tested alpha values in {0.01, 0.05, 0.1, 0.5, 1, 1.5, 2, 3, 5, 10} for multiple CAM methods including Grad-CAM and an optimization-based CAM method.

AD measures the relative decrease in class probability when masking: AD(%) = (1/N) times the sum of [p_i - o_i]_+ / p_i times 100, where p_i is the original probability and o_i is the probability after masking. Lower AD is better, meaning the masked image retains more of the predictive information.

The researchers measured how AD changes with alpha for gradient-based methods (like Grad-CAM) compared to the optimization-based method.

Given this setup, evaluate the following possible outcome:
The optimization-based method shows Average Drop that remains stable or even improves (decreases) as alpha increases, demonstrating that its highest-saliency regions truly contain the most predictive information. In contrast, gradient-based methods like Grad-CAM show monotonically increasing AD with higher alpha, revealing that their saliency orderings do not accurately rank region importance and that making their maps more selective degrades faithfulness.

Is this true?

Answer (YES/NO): NO